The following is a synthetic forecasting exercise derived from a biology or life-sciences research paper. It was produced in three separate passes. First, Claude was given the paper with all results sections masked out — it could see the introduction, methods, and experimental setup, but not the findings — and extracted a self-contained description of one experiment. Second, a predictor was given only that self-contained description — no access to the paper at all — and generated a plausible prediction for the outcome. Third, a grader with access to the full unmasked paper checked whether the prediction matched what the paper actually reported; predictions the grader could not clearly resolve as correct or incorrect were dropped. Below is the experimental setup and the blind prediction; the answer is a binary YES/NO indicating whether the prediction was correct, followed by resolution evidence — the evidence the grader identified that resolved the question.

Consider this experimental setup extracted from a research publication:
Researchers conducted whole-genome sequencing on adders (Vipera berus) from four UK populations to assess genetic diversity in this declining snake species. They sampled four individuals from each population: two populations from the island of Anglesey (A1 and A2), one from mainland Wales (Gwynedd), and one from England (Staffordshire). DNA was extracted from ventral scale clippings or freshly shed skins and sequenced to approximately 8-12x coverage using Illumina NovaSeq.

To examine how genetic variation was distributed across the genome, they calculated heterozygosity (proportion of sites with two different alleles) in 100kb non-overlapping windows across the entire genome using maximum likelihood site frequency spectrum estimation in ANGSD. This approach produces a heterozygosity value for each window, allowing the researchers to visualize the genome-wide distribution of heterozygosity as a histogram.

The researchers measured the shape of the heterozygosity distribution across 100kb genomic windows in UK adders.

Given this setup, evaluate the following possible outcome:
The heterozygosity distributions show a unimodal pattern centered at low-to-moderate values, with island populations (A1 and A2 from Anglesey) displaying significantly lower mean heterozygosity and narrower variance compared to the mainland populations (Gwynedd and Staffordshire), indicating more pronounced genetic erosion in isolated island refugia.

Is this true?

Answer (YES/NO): NO